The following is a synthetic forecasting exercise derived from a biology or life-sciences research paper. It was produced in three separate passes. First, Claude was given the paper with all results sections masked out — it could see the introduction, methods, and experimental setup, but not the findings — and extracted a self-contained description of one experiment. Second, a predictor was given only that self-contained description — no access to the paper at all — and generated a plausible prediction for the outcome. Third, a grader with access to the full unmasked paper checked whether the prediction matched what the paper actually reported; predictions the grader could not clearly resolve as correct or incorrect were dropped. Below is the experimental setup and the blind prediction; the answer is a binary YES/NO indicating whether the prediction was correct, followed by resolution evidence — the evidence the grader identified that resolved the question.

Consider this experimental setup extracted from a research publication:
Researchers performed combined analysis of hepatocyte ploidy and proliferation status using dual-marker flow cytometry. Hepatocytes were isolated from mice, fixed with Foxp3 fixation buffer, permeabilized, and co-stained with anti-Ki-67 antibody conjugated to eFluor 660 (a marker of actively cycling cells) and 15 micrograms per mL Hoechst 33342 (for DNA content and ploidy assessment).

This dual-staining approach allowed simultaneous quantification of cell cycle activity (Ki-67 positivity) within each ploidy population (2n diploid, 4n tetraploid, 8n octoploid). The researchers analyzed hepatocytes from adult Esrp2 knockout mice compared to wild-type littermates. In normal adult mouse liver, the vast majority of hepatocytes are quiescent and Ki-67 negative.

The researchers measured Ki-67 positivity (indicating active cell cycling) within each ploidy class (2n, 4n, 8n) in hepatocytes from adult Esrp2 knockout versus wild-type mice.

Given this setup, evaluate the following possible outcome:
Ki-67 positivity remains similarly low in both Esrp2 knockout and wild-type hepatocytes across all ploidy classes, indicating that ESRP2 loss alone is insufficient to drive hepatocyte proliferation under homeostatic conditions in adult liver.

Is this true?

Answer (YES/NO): NO